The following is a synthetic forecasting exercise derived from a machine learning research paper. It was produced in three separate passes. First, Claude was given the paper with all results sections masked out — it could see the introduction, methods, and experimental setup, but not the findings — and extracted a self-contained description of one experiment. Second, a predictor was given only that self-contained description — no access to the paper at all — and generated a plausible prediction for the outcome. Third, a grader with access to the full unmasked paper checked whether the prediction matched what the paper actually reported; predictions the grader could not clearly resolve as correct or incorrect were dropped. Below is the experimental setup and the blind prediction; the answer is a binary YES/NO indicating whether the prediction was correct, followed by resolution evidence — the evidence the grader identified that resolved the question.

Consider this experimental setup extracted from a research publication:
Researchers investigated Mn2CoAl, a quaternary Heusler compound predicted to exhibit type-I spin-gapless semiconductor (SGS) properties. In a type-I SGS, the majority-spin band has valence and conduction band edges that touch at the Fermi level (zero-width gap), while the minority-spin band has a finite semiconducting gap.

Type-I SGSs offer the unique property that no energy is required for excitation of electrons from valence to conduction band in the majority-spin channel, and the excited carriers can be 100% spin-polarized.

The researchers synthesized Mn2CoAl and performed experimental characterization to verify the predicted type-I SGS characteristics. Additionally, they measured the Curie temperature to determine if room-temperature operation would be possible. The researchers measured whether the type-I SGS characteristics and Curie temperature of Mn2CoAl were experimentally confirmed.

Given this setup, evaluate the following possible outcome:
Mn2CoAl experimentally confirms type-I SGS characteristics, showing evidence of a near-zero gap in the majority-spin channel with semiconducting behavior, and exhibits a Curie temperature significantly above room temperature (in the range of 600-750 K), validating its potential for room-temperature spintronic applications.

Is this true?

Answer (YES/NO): YES